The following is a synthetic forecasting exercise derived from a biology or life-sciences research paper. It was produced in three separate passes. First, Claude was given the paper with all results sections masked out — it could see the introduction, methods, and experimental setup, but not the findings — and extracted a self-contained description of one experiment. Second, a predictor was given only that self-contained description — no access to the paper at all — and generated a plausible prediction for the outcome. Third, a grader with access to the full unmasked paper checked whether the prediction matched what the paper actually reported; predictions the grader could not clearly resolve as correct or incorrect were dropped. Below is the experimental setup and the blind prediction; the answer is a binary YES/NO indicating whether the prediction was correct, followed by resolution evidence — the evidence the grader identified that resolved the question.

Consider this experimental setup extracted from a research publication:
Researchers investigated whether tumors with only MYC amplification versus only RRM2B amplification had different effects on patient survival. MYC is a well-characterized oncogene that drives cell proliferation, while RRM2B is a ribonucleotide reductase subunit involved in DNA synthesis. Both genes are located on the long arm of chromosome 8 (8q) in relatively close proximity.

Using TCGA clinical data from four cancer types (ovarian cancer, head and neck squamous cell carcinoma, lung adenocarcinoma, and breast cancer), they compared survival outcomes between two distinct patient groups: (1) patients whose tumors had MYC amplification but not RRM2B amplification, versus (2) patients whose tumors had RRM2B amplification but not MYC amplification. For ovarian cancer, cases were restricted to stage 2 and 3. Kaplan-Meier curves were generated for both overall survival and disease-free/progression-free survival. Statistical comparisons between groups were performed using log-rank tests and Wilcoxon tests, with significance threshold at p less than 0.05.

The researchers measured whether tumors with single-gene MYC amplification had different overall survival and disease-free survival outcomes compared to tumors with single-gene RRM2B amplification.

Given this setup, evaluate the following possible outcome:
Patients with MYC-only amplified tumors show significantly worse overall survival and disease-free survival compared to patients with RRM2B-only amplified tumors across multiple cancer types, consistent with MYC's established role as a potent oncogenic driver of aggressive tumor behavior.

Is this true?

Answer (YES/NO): NO